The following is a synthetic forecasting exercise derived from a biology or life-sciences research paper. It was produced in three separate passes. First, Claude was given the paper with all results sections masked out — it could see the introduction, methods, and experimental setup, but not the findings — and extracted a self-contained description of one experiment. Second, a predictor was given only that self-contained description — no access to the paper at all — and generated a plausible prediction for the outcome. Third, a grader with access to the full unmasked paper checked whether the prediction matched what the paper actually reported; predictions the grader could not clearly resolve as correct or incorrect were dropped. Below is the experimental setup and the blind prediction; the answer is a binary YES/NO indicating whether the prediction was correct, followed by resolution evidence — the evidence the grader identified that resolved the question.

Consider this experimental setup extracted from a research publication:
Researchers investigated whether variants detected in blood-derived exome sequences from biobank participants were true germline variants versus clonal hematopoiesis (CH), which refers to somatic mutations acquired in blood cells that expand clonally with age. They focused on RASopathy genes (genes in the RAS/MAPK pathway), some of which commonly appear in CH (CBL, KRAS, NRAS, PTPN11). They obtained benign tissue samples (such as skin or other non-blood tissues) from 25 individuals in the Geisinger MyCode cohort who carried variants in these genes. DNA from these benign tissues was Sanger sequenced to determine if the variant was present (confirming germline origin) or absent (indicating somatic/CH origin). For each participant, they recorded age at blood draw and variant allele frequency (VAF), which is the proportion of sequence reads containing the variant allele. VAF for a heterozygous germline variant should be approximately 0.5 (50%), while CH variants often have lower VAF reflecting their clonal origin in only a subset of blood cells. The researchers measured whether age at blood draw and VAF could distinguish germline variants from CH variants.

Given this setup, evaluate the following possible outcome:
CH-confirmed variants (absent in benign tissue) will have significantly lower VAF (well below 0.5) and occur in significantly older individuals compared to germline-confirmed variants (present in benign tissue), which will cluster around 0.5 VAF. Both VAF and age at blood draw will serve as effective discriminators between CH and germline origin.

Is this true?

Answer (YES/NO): YES